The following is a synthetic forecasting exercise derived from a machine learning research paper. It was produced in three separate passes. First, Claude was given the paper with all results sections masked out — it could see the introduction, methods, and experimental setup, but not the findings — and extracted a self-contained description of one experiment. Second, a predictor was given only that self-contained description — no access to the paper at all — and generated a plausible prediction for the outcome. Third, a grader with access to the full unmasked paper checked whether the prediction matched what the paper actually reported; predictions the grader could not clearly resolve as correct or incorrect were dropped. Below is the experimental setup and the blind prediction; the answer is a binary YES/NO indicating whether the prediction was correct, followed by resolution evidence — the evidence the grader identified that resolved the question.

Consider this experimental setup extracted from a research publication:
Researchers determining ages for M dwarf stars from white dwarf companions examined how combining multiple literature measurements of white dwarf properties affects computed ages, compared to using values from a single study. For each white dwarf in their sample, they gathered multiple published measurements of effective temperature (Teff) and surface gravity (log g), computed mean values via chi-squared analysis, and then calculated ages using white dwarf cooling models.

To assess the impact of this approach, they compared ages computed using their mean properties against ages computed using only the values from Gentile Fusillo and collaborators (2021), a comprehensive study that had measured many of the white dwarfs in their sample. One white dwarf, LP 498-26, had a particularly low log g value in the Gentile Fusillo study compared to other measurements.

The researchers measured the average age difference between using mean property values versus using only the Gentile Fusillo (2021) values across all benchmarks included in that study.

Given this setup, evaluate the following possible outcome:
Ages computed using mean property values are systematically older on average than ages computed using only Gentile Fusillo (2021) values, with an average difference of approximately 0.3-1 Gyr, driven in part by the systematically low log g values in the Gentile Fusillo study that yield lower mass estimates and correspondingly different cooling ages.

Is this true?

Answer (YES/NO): NO